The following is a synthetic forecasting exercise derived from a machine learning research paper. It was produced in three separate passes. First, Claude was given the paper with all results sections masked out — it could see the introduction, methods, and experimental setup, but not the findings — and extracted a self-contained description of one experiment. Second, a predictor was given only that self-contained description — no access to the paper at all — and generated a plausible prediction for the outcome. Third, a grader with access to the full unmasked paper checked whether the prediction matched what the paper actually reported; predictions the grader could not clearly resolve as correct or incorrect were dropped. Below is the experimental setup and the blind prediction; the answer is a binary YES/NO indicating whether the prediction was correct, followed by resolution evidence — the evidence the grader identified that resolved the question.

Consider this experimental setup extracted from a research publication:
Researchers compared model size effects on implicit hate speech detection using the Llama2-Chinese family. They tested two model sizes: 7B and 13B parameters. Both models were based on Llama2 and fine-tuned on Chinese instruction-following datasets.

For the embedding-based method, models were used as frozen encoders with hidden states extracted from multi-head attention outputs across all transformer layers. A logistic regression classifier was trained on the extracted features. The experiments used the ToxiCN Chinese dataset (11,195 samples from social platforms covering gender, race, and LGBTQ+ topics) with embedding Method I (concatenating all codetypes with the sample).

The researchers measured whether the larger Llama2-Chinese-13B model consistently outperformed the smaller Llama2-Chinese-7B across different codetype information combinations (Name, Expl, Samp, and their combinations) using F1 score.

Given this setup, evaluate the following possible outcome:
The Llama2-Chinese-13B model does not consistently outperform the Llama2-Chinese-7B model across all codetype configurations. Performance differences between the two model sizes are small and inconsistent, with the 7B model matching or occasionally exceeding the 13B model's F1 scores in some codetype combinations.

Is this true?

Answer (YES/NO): YES